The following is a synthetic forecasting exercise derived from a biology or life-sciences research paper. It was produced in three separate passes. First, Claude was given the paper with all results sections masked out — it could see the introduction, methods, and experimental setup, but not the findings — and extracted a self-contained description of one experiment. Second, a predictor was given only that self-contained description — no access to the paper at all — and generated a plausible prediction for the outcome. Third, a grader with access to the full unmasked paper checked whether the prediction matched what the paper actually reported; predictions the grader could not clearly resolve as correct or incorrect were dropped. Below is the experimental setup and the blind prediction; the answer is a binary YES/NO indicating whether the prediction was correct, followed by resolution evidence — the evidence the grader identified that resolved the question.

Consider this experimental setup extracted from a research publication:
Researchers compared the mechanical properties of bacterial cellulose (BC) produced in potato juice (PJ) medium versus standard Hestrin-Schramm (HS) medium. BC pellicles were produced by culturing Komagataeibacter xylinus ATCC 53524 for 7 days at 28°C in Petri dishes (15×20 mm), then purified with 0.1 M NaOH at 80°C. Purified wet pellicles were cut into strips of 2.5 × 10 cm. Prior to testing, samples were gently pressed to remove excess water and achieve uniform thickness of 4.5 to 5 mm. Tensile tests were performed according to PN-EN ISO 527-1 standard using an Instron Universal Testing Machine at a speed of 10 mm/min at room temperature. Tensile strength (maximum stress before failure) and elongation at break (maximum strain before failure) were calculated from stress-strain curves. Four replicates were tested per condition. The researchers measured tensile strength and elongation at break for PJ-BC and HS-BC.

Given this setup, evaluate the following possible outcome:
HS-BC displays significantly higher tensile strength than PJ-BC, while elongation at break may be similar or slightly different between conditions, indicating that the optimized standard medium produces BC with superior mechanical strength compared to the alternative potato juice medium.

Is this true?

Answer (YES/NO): NO